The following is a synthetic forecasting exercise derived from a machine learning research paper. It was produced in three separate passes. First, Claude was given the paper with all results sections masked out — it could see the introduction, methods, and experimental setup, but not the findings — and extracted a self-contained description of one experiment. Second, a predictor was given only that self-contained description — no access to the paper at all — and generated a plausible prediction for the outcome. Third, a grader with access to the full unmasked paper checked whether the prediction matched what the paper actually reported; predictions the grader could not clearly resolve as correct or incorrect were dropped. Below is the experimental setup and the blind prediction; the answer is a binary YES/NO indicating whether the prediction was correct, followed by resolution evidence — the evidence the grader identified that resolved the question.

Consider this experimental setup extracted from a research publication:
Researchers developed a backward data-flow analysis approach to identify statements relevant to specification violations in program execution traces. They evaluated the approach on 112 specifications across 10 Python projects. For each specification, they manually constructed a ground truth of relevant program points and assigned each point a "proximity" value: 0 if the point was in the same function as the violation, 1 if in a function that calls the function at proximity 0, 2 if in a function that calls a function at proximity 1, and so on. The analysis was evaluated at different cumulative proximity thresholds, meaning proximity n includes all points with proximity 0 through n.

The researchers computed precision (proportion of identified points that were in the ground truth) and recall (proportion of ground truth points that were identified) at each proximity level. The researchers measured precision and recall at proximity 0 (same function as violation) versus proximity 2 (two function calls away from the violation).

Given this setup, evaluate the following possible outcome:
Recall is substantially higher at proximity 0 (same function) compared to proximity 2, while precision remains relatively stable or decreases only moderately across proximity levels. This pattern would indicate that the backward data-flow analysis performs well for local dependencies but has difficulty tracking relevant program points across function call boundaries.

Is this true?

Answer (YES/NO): YES